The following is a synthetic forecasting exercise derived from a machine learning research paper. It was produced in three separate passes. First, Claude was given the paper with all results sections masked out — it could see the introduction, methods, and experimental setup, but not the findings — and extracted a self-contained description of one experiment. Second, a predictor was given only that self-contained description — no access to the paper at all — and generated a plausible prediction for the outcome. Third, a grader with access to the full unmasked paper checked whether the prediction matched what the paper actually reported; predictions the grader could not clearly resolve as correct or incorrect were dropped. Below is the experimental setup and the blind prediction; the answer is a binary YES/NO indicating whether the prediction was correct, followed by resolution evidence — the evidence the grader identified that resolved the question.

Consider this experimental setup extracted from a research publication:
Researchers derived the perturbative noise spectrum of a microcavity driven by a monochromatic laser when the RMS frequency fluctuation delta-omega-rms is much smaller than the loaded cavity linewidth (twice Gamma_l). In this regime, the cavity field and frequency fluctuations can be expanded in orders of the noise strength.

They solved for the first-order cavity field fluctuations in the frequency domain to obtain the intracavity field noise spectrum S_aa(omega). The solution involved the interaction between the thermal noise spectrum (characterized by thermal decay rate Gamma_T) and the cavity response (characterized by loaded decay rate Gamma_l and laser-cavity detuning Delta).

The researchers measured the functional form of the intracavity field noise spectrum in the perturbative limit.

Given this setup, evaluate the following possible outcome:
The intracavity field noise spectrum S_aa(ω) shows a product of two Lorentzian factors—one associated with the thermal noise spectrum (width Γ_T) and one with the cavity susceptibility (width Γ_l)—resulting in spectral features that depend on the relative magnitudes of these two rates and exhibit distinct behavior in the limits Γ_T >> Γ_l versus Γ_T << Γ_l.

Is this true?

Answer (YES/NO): YES